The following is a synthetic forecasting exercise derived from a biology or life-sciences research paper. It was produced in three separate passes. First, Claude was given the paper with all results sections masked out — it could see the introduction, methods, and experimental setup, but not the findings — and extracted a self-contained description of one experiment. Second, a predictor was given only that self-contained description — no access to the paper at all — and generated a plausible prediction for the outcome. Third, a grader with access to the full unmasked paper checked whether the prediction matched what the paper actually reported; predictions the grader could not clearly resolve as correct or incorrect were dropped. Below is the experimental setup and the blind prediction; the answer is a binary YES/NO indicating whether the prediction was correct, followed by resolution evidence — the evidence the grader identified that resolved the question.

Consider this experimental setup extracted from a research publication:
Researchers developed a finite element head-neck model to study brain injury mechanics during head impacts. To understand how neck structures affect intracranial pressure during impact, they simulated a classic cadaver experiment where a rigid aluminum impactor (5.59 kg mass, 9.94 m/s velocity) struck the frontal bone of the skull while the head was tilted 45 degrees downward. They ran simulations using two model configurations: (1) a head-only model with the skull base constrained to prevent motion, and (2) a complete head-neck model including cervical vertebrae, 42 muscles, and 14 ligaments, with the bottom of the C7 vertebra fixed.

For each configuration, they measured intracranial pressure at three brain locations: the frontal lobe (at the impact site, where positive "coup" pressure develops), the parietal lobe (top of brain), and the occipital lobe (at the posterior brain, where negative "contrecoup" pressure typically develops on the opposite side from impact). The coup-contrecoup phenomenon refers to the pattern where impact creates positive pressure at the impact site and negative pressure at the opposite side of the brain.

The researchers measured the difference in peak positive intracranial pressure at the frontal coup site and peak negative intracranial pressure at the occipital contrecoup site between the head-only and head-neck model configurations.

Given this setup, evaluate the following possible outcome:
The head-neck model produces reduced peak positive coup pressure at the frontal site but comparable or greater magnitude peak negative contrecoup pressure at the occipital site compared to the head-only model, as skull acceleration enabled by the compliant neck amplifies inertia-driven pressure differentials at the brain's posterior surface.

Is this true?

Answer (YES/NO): NO